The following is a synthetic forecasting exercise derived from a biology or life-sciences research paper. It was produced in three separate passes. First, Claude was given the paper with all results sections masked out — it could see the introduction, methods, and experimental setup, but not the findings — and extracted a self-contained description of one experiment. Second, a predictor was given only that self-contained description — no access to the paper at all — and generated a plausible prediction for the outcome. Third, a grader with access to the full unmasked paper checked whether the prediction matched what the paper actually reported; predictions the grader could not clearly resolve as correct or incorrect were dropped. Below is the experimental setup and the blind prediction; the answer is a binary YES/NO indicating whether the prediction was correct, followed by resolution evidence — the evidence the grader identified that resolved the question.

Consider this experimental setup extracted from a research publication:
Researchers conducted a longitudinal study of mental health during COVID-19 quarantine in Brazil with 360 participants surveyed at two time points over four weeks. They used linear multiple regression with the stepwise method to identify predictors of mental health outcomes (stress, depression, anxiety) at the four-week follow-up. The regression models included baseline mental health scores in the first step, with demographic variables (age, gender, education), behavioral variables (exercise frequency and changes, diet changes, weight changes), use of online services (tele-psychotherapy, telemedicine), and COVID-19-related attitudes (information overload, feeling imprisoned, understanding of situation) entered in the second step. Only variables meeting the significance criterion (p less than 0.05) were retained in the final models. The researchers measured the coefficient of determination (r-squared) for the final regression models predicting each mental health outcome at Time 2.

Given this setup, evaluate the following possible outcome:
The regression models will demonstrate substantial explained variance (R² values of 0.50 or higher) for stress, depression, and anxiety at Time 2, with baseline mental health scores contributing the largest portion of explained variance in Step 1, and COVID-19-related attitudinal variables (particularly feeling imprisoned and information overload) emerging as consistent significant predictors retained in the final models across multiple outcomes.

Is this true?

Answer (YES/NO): NO